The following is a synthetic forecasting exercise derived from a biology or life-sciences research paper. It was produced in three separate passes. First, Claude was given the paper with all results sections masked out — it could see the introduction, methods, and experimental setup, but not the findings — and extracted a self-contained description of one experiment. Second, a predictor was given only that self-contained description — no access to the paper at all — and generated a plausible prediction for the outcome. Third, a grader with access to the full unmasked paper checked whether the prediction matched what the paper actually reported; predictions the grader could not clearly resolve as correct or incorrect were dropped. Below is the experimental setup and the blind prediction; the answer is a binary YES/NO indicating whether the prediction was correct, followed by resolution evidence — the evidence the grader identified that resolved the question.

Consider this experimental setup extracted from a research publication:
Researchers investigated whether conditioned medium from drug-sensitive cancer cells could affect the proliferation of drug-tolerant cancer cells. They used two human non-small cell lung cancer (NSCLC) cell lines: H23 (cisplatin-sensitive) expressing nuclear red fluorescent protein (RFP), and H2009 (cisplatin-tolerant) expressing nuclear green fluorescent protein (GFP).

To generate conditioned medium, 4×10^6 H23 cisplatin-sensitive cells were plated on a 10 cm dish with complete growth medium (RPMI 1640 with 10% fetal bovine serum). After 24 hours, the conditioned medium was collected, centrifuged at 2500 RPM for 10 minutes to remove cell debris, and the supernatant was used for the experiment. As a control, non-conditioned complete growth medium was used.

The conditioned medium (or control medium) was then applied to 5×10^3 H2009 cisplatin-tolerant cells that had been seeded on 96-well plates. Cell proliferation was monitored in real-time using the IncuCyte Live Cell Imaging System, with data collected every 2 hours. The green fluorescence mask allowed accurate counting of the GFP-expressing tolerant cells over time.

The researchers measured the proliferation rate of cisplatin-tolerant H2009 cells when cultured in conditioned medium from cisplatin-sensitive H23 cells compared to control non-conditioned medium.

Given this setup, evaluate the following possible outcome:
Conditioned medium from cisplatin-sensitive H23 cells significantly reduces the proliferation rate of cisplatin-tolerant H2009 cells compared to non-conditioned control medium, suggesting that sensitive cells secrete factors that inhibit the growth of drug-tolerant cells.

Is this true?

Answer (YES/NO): YES